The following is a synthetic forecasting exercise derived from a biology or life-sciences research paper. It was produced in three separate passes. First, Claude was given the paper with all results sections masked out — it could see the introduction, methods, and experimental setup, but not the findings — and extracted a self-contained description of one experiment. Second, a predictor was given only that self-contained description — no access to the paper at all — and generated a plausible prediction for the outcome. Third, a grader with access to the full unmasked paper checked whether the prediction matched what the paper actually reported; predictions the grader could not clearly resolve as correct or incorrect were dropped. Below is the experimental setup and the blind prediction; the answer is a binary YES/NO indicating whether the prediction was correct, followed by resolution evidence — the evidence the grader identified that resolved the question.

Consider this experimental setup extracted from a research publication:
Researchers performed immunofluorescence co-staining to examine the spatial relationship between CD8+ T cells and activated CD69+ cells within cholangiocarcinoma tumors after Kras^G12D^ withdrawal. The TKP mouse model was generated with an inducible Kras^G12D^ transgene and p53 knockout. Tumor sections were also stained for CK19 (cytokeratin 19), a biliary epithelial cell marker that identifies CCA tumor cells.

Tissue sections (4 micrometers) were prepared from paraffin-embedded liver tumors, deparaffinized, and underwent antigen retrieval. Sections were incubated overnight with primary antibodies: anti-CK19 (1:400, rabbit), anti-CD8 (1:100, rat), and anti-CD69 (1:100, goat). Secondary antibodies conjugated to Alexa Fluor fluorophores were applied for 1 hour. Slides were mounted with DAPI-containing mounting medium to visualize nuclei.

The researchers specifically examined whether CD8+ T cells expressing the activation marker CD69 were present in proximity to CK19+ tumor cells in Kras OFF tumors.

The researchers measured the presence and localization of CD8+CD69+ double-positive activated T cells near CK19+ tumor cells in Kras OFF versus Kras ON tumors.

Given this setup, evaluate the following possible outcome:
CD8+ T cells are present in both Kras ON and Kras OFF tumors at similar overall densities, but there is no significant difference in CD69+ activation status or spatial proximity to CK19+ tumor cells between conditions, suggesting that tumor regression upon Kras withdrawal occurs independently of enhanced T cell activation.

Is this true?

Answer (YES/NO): NO